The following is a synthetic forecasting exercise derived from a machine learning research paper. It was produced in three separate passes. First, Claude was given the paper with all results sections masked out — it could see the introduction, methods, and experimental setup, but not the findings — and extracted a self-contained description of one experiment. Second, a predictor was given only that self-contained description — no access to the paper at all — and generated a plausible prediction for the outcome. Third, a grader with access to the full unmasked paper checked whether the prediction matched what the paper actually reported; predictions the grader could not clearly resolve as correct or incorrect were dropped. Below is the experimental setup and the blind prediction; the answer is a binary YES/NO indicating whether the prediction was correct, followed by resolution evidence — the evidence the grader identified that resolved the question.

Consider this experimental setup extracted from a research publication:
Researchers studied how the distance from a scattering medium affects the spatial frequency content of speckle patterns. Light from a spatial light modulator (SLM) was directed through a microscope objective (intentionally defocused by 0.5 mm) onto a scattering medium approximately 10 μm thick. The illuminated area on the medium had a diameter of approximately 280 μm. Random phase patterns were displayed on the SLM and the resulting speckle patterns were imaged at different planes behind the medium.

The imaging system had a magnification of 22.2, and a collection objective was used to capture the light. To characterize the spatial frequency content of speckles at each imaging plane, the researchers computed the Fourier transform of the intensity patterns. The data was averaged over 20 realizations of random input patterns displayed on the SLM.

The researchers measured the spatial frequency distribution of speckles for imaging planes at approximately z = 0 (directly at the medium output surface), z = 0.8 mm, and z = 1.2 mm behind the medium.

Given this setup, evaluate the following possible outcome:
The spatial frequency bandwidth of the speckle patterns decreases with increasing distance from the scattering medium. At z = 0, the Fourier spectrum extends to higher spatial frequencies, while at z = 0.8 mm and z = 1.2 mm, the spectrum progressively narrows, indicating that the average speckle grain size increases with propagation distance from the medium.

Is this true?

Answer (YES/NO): YES